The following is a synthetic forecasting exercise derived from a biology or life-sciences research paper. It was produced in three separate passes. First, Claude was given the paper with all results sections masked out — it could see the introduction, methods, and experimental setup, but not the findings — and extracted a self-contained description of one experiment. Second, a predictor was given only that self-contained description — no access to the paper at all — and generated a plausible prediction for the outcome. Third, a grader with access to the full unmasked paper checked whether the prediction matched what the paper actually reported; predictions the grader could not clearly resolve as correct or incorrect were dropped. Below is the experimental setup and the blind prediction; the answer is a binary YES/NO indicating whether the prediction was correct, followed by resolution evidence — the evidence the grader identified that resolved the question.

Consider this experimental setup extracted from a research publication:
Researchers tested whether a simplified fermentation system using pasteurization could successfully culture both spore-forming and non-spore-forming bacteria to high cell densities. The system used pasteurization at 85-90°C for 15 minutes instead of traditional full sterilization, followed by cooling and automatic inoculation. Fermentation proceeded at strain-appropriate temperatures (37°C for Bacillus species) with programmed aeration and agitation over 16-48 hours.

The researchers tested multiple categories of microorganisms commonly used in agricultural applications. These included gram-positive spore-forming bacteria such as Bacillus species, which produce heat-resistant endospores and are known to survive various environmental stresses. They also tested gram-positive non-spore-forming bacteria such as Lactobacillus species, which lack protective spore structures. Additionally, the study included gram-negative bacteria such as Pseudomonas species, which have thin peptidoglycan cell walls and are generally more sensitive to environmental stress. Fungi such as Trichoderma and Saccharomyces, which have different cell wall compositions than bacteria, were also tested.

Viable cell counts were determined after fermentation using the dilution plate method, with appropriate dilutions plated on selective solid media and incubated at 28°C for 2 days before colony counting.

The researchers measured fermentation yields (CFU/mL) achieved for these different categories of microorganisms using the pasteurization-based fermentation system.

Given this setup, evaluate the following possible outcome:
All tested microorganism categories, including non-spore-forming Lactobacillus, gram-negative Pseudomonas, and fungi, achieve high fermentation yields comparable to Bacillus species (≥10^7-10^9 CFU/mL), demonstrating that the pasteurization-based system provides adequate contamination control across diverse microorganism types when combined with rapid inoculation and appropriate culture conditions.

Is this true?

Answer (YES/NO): YES